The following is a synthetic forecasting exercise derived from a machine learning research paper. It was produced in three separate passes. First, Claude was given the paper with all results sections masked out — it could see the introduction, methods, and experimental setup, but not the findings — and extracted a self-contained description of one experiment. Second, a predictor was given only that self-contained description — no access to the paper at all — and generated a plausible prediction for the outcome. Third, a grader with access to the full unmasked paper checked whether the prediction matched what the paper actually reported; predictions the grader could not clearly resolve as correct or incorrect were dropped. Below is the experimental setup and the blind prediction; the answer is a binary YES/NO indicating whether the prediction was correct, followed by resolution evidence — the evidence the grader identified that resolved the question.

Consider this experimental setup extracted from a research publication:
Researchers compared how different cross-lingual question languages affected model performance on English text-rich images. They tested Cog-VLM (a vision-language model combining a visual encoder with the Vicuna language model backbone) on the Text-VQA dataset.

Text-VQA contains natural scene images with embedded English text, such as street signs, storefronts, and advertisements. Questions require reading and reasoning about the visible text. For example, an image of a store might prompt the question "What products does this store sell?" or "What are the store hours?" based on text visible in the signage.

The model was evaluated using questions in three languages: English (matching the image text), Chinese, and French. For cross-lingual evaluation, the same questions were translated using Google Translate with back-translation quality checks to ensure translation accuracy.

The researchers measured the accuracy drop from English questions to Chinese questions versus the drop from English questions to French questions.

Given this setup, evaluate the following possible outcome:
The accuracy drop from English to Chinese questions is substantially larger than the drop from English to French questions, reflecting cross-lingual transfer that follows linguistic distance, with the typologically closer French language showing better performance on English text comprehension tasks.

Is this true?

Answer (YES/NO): NO